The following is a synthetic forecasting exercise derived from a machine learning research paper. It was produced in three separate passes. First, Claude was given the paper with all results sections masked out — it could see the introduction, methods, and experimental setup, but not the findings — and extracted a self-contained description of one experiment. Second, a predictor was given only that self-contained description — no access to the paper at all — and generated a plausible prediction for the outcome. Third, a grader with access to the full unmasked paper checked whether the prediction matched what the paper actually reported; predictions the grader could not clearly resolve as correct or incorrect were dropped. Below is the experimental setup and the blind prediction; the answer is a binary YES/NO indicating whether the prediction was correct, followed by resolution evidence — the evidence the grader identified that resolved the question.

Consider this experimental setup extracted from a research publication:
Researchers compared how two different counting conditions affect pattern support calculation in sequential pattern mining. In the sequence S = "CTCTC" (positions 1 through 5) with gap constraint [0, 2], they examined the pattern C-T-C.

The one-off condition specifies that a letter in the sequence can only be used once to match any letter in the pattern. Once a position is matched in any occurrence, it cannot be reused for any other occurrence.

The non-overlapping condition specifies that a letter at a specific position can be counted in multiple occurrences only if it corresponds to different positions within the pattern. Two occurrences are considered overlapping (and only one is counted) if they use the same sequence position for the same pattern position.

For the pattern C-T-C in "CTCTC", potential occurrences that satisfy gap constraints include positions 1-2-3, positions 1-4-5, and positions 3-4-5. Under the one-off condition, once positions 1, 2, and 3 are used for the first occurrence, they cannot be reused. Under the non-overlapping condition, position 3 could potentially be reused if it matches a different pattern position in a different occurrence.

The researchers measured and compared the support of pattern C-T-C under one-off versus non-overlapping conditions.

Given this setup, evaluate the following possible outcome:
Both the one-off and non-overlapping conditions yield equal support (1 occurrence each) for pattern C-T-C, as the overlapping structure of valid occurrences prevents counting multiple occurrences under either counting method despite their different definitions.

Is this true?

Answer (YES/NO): NO